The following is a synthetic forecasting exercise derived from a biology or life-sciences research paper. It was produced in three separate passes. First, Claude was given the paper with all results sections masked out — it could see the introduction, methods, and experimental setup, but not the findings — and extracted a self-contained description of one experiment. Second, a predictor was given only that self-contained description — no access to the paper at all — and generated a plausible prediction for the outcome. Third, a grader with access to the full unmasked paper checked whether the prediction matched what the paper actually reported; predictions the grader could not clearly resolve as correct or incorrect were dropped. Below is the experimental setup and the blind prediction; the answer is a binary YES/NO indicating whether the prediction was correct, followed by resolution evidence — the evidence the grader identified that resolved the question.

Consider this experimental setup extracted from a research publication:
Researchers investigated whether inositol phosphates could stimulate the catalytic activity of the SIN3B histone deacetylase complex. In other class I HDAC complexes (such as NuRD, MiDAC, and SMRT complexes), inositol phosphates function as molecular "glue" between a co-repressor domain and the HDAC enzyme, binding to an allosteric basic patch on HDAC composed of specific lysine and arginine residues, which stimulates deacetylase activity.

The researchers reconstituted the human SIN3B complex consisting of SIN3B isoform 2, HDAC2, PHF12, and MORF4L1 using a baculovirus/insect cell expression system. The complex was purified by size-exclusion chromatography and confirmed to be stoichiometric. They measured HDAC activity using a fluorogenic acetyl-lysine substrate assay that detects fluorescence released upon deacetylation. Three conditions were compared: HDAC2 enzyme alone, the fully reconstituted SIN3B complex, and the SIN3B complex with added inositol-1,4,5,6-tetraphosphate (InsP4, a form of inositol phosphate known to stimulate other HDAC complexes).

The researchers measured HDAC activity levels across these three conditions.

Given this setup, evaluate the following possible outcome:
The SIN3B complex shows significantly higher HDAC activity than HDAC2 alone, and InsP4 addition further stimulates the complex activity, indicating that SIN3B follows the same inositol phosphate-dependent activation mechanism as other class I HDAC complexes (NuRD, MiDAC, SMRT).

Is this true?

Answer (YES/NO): NO